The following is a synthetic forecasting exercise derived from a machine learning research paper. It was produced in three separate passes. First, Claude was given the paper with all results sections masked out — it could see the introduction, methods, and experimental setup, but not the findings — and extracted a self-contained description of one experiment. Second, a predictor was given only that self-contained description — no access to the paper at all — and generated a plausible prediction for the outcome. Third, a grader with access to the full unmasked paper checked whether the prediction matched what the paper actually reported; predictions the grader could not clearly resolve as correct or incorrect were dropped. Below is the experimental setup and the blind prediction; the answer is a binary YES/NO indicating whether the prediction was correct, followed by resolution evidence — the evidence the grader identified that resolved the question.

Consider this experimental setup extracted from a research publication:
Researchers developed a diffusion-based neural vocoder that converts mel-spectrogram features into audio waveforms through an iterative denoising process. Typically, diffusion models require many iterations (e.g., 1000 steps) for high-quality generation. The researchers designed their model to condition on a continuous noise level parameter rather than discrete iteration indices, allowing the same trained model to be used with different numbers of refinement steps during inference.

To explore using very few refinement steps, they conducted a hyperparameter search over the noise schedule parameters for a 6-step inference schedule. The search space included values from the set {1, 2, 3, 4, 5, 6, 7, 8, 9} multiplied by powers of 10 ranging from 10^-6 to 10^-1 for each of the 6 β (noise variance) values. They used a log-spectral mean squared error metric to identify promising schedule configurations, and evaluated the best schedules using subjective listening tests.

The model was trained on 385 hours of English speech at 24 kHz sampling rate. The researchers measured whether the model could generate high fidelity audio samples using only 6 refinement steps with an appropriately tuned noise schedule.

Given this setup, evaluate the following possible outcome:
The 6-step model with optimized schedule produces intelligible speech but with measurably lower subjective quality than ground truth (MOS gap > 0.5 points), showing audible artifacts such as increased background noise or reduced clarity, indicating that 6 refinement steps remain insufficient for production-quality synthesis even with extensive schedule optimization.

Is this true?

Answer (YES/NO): NO